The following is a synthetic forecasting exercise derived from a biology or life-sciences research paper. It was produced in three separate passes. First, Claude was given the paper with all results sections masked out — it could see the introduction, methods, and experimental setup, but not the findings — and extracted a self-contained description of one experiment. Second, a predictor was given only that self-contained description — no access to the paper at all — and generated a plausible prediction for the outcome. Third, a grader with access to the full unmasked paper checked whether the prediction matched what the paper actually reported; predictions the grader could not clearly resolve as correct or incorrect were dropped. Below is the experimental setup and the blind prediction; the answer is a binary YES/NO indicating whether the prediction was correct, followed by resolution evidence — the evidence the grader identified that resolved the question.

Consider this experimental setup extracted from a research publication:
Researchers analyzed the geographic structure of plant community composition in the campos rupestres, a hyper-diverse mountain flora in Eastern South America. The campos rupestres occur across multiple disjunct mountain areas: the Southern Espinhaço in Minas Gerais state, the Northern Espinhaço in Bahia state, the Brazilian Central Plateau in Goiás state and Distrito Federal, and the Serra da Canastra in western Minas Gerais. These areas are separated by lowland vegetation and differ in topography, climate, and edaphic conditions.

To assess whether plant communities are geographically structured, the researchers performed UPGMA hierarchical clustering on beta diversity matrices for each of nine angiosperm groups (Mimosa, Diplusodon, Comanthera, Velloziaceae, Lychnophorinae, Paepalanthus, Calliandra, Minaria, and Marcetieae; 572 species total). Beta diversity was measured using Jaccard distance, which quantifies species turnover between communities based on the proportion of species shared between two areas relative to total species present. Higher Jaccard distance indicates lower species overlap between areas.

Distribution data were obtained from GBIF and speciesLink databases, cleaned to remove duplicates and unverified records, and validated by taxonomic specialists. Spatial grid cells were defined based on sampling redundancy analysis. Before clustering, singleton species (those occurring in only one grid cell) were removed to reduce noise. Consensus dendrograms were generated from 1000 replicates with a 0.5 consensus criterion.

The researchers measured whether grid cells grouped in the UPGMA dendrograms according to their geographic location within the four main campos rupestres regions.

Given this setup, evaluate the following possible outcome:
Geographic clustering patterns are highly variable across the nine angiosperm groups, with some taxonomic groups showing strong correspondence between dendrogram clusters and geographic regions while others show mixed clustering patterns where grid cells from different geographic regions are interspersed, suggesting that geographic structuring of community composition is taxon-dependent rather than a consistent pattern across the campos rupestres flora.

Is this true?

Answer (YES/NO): NO